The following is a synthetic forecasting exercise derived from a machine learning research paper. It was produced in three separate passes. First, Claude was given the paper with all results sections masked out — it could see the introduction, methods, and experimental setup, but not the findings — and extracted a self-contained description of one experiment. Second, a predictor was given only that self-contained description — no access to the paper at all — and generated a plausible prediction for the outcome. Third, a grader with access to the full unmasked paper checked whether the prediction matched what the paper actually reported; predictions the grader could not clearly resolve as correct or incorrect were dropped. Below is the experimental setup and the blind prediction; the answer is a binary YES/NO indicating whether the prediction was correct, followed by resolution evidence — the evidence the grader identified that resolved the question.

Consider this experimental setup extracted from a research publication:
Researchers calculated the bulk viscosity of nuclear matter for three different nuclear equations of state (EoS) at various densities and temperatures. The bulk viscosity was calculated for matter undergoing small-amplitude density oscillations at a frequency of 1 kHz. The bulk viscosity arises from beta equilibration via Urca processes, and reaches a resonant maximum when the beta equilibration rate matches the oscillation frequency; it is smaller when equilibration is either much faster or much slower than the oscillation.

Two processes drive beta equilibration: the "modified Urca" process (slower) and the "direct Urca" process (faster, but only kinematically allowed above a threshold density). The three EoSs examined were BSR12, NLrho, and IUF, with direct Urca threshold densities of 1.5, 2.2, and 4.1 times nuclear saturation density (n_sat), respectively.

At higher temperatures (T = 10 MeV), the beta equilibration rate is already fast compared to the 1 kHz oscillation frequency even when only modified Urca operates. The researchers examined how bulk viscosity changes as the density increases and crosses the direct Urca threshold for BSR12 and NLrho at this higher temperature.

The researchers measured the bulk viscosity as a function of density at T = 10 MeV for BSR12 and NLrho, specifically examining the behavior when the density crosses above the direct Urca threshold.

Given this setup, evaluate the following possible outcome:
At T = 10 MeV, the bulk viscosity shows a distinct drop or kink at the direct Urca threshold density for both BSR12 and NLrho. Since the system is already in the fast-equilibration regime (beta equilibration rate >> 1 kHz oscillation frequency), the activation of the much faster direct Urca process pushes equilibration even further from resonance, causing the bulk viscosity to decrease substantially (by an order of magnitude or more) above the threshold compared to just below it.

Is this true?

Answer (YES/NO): YES